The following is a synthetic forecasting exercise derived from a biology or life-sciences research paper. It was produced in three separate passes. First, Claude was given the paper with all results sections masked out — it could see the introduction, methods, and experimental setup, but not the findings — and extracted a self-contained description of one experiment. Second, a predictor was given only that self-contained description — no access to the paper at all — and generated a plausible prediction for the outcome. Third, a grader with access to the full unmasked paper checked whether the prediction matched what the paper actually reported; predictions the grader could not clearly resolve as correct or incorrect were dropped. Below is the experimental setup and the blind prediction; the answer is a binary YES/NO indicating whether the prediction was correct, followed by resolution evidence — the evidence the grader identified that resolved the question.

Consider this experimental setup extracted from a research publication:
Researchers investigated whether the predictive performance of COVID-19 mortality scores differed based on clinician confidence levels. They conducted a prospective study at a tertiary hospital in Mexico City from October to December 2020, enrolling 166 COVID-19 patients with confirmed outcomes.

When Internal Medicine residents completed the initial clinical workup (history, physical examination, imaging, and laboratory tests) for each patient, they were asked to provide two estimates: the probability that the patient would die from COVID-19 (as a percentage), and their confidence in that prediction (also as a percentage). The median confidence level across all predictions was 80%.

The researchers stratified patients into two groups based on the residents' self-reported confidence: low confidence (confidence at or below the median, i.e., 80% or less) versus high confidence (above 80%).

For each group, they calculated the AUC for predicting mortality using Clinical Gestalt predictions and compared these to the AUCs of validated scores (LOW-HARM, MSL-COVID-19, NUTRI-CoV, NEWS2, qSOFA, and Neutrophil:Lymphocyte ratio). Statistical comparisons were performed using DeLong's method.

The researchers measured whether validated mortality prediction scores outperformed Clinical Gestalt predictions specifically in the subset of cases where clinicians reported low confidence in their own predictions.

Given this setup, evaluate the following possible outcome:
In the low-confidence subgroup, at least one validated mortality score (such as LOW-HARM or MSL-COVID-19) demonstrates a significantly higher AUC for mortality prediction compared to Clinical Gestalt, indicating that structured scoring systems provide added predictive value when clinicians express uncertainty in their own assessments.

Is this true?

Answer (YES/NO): YES